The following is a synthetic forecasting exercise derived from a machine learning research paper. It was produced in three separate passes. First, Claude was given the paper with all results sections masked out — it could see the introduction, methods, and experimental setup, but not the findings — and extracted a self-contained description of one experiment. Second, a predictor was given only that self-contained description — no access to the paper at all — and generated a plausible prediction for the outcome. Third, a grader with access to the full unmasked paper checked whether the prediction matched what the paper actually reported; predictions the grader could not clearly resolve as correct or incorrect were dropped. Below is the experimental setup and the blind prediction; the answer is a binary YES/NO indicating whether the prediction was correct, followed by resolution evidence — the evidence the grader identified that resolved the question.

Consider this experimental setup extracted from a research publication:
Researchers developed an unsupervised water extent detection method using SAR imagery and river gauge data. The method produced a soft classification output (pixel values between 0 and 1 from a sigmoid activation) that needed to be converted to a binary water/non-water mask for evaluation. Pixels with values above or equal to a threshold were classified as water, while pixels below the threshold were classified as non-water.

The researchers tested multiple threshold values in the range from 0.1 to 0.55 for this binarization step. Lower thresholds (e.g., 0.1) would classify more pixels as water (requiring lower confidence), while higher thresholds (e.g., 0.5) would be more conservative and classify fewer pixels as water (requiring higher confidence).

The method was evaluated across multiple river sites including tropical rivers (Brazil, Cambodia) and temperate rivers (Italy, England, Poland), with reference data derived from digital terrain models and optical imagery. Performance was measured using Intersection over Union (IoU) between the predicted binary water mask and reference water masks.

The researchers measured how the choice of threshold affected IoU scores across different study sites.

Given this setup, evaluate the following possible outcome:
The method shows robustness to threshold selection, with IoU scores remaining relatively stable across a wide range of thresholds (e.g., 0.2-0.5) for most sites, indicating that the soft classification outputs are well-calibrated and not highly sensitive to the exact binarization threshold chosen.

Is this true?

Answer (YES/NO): NO